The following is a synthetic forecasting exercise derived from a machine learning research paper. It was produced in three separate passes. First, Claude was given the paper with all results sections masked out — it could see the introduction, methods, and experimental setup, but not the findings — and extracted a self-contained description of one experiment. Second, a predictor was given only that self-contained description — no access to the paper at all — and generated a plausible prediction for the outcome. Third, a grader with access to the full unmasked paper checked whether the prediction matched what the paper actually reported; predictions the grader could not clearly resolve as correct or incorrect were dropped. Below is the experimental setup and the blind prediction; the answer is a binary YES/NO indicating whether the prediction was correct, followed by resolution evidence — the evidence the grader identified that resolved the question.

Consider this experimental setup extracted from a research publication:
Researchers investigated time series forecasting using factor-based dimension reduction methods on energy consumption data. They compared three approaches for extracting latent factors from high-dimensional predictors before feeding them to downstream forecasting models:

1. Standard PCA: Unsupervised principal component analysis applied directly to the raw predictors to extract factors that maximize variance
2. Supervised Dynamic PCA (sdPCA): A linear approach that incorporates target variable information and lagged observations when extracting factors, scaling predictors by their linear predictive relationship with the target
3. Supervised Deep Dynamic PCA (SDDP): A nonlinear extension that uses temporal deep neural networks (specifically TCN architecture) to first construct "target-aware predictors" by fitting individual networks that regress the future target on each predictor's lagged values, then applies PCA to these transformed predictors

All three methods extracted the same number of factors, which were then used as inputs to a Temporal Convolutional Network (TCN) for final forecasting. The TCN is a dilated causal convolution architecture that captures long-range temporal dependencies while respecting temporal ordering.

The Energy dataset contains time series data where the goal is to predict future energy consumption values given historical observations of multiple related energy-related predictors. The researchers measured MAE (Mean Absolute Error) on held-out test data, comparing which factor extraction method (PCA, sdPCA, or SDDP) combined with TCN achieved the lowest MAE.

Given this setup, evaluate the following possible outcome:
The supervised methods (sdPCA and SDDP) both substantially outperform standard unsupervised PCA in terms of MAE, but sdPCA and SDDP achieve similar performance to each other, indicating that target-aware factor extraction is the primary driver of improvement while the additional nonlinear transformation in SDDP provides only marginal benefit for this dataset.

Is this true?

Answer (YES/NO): NO